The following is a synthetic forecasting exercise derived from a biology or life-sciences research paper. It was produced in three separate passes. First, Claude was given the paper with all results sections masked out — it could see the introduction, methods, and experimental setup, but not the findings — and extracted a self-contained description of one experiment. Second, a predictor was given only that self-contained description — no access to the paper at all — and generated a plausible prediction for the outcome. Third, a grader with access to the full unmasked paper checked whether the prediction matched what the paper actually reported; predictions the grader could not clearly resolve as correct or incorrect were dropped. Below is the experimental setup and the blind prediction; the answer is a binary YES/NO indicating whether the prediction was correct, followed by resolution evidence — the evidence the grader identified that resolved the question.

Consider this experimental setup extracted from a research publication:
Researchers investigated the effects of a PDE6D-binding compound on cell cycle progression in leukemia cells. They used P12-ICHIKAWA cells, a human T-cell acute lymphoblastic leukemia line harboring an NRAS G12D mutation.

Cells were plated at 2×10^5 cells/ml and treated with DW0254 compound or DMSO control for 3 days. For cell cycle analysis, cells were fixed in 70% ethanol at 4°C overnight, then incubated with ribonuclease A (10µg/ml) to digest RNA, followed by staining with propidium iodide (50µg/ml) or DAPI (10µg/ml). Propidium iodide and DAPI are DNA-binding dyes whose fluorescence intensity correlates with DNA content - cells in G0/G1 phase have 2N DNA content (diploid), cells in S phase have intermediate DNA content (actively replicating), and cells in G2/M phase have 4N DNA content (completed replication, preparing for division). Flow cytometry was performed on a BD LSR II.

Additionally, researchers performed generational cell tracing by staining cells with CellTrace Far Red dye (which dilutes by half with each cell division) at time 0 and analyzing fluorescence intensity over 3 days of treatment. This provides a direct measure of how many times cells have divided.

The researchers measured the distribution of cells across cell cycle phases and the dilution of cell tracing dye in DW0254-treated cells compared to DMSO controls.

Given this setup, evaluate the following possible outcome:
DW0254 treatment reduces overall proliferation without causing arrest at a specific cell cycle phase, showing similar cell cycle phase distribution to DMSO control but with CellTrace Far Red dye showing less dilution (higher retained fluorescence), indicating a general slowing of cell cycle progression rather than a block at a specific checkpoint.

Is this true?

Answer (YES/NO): NO